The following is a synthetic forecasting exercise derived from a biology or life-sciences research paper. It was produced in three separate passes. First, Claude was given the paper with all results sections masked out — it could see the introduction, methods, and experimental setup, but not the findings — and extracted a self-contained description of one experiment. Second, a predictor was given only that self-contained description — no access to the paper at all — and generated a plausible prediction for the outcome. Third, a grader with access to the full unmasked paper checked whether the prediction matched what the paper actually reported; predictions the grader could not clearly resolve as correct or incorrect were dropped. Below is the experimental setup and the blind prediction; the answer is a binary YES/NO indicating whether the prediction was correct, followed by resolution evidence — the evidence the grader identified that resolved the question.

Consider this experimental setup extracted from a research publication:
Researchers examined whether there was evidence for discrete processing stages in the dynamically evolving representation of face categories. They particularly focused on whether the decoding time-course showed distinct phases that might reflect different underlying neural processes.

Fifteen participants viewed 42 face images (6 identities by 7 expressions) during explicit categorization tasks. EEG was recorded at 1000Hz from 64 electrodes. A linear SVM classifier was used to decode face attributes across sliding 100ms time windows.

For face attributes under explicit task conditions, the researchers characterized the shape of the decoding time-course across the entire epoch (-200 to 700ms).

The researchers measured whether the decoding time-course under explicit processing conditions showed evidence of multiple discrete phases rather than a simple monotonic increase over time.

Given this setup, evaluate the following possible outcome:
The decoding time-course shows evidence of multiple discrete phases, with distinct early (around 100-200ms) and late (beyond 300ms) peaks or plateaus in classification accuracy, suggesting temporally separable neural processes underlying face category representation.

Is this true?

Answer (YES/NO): YES